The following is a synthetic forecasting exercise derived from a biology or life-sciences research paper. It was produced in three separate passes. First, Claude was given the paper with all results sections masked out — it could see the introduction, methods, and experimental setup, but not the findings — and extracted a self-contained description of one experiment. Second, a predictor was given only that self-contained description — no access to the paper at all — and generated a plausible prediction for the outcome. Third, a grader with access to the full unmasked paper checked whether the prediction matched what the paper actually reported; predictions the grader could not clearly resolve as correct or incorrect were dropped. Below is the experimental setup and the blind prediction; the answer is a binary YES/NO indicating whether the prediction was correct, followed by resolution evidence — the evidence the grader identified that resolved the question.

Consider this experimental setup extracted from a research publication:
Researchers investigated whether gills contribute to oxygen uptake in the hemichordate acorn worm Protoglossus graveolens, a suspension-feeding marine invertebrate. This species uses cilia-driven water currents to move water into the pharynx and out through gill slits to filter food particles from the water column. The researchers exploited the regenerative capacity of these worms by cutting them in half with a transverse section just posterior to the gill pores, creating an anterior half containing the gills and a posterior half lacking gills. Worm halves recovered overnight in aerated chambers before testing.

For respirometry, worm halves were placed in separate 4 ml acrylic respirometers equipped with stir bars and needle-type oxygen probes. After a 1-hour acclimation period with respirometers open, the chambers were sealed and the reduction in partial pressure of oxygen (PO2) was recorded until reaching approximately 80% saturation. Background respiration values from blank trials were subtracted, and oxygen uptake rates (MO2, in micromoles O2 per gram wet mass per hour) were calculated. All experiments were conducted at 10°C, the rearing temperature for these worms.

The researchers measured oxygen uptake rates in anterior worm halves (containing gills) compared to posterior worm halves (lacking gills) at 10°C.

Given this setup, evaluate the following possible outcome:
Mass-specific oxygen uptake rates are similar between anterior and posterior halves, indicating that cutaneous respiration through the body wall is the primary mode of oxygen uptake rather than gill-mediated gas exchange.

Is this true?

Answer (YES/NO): YES